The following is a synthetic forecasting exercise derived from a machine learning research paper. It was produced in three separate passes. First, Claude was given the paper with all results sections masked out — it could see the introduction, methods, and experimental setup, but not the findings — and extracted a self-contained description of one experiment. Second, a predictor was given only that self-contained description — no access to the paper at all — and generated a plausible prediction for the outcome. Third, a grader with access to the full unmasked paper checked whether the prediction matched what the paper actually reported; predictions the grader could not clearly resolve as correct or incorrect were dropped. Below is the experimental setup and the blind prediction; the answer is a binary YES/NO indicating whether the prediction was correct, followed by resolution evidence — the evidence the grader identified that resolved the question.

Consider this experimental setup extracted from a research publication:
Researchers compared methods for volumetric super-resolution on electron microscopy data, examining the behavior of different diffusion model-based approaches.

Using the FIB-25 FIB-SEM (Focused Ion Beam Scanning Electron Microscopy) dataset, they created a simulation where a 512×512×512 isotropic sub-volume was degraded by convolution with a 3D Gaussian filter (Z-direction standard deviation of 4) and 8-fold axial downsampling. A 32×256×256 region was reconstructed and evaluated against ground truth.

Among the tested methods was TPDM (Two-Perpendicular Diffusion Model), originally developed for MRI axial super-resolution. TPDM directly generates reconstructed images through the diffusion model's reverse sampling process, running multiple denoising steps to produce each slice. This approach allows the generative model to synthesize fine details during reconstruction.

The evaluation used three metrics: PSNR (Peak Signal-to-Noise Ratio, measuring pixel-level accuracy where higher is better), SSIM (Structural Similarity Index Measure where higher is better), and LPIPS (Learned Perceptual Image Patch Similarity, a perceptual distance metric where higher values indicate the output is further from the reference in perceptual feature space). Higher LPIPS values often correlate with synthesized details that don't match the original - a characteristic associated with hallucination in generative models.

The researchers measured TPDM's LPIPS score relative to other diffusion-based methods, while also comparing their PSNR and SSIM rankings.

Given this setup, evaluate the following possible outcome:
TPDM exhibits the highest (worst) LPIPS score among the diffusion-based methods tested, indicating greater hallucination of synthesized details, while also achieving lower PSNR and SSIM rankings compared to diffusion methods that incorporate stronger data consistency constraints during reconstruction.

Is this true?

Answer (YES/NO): YES